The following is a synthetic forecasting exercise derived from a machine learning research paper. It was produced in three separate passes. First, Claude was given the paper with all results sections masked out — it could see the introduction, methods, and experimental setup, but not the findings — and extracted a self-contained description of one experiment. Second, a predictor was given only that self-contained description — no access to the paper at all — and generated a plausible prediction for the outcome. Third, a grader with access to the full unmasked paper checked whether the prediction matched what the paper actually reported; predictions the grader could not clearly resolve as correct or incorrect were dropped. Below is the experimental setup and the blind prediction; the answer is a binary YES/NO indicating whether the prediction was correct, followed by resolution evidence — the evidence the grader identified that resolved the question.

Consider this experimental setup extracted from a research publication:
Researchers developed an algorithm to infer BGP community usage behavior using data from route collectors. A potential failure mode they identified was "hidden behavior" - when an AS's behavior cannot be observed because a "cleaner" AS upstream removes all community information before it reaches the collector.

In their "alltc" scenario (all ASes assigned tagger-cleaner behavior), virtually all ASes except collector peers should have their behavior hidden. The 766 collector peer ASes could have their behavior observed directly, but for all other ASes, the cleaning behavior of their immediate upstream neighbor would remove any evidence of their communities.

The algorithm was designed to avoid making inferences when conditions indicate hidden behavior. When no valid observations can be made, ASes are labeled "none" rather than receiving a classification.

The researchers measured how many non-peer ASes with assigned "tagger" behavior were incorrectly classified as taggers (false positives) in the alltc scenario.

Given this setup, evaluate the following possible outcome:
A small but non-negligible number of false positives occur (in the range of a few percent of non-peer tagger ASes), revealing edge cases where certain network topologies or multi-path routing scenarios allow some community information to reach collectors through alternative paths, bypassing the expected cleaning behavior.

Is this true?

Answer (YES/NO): NO